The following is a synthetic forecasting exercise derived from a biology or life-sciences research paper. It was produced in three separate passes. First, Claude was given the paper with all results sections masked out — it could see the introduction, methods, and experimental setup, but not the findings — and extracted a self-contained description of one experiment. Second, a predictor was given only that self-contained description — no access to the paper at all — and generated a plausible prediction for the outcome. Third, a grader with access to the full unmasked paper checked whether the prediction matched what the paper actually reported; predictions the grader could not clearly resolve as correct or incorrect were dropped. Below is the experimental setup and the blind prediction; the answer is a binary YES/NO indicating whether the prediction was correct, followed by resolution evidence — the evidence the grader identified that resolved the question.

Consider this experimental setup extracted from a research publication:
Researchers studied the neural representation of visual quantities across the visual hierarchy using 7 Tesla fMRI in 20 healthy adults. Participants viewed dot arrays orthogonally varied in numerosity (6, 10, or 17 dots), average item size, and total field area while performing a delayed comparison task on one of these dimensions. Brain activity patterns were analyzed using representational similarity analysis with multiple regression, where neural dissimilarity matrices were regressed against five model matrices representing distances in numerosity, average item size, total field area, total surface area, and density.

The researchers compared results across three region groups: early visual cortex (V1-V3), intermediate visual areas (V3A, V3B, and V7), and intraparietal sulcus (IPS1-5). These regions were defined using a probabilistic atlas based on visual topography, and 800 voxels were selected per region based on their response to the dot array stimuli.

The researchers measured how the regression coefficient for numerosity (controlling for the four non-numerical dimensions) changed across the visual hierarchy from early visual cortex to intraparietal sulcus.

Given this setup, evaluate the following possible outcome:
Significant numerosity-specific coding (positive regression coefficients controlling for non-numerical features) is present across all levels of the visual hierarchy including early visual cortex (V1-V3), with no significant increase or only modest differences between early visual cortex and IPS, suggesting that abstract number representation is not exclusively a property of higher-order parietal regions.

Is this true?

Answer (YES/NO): NO